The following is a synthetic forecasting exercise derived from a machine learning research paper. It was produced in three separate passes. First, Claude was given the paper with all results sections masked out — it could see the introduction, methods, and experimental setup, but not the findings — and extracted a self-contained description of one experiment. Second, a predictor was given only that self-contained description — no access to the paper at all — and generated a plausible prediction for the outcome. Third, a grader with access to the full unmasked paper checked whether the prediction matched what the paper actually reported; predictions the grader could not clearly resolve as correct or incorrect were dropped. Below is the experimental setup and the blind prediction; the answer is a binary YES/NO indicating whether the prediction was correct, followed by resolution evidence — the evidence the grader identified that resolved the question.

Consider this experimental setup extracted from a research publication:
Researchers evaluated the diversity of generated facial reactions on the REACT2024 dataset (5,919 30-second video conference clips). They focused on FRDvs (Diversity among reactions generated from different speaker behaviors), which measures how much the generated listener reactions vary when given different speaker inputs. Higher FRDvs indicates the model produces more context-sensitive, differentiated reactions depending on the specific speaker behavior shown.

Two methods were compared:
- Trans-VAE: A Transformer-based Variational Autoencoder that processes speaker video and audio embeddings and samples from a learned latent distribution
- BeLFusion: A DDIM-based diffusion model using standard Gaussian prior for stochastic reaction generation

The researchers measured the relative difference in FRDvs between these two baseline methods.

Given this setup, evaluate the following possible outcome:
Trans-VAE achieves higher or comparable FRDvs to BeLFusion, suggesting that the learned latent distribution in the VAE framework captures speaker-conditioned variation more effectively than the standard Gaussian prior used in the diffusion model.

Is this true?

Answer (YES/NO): NO